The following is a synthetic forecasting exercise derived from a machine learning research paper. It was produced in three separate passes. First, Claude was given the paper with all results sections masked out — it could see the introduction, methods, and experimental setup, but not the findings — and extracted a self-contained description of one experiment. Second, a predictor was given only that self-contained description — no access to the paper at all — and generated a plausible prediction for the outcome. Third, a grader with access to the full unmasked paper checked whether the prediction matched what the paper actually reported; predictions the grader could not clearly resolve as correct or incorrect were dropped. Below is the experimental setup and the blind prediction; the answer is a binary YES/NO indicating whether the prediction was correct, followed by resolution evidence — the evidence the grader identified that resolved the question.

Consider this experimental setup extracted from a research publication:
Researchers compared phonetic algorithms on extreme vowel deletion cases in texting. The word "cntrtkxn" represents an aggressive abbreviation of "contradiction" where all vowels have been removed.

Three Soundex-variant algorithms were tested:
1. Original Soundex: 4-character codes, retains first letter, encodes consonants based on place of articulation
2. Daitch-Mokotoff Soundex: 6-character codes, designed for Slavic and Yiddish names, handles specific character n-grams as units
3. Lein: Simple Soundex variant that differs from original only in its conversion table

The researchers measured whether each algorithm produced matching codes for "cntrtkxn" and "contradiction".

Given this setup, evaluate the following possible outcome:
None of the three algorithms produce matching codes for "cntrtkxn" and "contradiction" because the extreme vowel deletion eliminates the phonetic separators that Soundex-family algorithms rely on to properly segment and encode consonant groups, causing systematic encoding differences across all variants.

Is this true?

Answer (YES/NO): NO